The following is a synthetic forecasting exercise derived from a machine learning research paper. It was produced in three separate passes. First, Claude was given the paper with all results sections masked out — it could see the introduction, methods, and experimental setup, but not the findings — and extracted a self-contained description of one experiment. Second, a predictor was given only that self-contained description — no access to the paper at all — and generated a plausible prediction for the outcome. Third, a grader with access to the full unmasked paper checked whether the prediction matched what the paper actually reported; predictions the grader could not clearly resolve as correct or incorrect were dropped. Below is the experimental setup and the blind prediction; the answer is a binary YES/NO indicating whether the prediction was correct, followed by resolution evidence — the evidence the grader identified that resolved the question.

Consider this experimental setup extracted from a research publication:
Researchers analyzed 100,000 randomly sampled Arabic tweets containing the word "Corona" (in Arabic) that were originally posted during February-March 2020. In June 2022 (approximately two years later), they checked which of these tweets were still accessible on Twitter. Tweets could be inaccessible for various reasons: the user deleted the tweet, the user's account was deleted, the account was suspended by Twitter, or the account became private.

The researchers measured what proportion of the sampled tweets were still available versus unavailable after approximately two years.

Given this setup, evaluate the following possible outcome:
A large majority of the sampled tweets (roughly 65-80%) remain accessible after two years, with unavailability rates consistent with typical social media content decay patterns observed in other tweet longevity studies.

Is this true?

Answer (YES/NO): NO